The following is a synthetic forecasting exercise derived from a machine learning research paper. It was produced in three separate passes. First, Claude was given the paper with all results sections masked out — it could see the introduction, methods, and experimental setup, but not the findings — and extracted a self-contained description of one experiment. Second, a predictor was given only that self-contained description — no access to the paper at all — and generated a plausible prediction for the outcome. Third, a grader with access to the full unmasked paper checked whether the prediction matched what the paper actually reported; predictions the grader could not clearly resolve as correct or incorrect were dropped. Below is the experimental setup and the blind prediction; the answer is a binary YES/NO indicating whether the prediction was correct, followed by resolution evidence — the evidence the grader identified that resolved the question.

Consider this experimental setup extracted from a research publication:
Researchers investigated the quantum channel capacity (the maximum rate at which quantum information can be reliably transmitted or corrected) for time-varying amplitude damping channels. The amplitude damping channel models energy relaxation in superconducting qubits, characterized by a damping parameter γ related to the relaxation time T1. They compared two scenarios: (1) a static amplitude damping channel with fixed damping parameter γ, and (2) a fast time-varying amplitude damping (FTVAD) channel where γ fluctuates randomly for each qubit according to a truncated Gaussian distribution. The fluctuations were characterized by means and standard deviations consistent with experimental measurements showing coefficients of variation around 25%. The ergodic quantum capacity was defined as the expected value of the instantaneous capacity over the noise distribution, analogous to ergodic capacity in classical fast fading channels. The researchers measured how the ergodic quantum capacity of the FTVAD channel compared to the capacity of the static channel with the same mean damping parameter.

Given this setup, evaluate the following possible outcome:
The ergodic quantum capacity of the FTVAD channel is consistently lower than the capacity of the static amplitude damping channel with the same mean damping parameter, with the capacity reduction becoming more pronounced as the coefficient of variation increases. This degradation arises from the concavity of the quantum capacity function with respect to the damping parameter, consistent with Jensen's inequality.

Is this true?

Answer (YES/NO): NO